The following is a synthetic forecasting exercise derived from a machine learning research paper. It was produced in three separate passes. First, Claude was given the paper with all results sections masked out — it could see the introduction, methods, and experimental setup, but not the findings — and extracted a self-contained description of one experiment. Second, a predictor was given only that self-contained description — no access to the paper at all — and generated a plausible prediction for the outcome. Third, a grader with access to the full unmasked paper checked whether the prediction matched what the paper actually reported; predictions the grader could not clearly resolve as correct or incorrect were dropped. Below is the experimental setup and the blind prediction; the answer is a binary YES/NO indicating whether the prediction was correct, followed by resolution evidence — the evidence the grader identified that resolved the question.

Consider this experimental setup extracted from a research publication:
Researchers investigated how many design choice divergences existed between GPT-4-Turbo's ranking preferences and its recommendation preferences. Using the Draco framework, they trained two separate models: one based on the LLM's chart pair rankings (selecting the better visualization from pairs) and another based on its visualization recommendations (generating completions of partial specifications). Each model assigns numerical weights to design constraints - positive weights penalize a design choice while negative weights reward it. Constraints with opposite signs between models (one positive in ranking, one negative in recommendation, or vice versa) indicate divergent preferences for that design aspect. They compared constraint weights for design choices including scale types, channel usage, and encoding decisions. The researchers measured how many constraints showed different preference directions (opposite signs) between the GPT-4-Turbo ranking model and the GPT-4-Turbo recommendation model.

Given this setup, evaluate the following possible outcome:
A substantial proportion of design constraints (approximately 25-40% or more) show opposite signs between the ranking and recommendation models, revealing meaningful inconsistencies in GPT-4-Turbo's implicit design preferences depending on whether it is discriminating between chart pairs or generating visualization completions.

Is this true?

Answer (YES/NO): NO